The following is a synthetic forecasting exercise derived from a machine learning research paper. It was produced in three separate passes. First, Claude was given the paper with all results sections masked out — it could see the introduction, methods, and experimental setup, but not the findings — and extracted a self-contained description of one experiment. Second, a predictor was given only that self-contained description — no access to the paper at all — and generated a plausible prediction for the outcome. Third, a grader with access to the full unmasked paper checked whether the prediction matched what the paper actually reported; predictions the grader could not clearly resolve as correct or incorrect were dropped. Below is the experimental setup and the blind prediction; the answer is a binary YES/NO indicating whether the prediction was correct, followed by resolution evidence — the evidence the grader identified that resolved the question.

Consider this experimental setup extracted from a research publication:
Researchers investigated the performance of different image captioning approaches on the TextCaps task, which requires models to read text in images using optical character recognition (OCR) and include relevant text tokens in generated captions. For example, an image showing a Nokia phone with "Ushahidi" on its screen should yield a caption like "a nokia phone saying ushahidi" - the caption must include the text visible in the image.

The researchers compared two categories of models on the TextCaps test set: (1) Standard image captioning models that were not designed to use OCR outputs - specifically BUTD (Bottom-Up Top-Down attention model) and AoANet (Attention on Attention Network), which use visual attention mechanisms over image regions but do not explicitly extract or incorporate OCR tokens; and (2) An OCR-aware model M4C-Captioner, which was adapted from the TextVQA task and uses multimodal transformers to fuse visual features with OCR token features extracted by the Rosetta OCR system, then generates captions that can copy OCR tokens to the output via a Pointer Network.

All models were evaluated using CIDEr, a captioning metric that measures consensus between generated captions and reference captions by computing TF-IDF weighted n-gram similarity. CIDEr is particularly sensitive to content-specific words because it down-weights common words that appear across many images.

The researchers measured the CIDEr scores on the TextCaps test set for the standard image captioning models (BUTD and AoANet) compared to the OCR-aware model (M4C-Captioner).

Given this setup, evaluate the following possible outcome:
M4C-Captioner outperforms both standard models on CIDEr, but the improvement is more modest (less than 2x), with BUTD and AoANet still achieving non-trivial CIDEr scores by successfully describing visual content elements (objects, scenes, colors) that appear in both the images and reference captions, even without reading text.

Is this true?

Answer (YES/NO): NO